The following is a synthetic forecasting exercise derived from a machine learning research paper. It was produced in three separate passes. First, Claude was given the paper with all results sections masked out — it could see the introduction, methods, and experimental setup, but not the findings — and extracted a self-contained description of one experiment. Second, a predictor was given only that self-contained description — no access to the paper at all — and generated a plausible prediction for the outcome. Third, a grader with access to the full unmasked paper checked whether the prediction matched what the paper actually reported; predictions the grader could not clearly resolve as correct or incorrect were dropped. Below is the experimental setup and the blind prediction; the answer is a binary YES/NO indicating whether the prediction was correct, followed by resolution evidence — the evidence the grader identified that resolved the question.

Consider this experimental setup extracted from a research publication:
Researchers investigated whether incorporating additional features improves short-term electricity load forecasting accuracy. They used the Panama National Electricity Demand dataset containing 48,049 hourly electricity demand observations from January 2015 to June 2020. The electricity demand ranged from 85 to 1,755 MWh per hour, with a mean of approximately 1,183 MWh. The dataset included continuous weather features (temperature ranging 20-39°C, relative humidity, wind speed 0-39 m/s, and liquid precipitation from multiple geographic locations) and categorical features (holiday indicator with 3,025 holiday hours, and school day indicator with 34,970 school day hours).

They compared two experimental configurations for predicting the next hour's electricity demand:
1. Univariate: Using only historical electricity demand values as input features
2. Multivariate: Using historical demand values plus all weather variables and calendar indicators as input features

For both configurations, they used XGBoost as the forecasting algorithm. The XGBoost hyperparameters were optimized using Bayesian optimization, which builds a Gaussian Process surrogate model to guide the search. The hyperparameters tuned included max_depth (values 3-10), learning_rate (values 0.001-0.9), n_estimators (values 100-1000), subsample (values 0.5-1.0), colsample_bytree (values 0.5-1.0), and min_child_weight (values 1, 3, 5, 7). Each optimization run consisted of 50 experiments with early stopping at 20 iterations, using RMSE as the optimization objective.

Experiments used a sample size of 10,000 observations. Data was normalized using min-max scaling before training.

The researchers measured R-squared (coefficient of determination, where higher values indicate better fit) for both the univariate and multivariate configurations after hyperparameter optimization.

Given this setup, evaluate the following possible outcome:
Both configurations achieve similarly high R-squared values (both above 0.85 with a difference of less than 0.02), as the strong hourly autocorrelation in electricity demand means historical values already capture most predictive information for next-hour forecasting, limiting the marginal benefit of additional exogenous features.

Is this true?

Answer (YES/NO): NO